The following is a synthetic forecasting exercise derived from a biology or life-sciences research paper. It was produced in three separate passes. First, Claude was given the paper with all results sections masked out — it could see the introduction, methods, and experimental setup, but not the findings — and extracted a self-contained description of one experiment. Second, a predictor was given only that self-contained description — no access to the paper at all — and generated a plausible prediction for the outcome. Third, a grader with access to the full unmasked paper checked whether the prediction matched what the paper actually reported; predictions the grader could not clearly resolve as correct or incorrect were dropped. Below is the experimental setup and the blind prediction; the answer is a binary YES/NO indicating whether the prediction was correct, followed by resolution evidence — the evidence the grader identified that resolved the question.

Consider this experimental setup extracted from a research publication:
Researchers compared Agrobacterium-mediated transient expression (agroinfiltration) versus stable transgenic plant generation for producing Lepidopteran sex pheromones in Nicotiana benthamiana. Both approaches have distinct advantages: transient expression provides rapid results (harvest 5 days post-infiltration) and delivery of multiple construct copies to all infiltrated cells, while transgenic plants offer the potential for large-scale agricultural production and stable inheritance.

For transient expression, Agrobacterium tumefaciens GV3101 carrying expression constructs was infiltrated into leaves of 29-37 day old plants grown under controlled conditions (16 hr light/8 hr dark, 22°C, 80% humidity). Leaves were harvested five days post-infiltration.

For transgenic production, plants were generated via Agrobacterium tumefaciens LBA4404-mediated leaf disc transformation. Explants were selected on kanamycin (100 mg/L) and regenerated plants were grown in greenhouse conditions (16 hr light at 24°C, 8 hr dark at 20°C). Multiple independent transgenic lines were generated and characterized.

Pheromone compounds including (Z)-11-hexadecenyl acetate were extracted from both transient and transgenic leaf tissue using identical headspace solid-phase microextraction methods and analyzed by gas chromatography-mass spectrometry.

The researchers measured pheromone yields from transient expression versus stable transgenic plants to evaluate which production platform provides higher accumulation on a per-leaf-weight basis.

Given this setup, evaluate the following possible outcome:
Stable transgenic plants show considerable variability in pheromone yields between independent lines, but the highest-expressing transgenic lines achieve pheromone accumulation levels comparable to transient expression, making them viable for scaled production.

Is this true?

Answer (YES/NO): NO